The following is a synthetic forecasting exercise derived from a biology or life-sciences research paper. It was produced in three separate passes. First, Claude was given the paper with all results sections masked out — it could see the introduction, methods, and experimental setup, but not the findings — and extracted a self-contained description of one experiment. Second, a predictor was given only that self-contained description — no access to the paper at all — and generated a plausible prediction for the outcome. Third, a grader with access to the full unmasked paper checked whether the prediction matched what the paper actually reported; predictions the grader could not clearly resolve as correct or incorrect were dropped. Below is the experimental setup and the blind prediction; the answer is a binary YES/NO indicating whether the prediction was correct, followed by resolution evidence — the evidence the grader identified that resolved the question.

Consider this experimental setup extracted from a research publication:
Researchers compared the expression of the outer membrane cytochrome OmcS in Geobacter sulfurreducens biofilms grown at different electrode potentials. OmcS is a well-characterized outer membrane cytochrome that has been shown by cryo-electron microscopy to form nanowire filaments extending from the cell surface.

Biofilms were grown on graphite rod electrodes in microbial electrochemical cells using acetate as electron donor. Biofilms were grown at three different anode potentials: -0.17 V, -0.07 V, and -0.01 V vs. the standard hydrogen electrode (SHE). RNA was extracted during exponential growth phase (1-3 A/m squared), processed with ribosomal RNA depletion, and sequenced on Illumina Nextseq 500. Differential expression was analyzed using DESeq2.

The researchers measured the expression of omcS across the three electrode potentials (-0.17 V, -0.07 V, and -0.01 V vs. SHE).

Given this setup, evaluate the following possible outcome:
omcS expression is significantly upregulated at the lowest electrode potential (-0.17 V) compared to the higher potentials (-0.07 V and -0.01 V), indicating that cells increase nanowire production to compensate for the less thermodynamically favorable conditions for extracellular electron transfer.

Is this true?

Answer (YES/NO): NO